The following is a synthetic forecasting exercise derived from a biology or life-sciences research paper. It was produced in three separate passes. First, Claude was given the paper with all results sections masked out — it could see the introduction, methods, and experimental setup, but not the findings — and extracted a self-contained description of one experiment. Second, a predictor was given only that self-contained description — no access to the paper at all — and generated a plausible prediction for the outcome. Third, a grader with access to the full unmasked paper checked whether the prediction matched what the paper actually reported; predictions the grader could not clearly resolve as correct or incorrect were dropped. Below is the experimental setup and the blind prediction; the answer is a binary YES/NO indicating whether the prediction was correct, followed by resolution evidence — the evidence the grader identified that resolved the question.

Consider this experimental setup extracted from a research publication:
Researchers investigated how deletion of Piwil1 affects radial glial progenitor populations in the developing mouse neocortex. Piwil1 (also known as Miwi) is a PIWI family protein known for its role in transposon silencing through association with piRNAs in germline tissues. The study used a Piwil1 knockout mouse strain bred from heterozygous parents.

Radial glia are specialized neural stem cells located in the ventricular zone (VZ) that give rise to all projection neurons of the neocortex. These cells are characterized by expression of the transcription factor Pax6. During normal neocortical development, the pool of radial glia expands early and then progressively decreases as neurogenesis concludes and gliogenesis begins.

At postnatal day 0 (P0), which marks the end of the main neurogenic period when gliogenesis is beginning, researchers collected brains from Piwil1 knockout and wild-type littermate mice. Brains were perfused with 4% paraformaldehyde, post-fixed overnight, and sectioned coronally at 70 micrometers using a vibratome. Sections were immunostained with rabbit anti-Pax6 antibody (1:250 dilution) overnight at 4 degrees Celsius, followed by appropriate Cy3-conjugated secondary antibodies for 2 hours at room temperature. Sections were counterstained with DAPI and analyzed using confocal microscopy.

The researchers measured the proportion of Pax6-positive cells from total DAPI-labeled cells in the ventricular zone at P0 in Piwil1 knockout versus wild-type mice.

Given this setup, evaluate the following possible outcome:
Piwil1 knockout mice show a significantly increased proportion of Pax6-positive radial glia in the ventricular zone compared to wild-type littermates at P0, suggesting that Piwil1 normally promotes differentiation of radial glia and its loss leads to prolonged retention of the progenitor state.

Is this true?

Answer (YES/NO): YES